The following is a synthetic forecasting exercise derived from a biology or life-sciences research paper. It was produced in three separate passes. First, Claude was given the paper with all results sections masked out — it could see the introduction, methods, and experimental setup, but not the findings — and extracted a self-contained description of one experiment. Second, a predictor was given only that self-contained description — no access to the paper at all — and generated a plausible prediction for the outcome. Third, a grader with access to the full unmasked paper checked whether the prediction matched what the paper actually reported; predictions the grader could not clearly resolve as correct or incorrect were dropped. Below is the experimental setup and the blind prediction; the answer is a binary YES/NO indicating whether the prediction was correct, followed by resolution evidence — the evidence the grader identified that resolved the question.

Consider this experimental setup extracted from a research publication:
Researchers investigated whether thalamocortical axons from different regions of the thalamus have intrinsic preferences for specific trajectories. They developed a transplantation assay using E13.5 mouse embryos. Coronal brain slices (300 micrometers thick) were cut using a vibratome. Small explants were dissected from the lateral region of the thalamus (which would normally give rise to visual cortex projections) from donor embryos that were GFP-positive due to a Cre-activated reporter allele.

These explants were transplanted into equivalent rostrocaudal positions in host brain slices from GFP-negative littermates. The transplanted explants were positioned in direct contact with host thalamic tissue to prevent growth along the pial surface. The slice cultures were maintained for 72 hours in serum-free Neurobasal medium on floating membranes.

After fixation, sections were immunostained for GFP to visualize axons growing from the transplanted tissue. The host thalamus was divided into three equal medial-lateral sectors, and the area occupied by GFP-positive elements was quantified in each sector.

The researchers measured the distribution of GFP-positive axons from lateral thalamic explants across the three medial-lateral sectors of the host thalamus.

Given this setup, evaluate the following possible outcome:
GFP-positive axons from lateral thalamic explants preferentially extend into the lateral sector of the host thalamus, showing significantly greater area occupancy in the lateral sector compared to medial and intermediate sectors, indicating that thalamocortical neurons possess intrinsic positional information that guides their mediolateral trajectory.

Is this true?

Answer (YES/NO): YES